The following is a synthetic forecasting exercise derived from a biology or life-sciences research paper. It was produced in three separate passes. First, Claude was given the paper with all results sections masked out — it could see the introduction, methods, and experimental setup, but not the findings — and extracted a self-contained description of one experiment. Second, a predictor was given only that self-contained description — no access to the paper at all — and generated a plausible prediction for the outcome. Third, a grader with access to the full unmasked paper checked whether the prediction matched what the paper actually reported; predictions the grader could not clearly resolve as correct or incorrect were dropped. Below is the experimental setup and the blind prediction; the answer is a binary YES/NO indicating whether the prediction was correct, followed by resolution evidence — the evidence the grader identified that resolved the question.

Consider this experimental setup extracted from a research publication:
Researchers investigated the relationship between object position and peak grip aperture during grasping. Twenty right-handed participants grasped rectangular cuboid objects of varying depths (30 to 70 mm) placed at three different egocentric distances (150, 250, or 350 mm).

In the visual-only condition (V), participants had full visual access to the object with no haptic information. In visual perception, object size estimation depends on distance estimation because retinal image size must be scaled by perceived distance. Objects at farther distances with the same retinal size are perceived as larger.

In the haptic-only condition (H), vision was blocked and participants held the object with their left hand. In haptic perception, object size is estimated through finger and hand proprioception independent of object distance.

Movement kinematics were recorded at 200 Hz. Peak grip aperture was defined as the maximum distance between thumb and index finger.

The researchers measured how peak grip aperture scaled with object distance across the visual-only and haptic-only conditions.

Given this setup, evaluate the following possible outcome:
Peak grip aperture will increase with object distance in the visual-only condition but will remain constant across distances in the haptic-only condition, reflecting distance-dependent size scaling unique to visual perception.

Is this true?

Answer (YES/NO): NO